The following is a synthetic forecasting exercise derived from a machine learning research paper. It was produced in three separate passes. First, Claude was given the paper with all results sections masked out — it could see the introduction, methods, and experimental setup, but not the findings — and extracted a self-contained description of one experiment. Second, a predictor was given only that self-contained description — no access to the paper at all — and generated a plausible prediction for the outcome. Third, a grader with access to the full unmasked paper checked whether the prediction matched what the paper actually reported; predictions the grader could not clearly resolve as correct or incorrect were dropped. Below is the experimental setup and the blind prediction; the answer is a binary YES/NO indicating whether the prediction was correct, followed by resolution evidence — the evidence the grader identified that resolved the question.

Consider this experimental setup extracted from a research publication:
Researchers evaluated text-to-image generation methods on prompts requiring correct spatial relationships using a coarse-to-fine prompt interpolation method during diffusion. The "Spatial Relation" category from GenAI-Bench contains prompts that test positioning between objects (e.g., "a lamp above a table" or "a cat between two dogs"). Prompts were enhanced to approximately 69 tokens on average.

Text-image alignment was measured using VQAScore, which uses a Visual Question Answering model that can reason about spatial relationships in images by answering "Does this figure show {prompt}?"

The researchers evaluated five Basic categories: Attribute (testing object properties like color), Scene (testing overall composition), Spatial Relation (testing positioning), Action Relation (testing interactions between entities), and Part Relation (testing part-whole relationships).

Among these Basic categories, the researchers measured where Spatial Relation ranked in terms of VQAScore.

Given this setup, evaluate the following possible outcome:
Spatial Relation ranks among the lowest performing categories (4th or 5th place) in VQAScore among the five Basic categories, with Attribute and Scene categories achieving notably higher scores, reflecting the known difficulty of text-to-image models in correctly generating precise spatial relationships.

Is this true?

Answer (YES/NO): NO